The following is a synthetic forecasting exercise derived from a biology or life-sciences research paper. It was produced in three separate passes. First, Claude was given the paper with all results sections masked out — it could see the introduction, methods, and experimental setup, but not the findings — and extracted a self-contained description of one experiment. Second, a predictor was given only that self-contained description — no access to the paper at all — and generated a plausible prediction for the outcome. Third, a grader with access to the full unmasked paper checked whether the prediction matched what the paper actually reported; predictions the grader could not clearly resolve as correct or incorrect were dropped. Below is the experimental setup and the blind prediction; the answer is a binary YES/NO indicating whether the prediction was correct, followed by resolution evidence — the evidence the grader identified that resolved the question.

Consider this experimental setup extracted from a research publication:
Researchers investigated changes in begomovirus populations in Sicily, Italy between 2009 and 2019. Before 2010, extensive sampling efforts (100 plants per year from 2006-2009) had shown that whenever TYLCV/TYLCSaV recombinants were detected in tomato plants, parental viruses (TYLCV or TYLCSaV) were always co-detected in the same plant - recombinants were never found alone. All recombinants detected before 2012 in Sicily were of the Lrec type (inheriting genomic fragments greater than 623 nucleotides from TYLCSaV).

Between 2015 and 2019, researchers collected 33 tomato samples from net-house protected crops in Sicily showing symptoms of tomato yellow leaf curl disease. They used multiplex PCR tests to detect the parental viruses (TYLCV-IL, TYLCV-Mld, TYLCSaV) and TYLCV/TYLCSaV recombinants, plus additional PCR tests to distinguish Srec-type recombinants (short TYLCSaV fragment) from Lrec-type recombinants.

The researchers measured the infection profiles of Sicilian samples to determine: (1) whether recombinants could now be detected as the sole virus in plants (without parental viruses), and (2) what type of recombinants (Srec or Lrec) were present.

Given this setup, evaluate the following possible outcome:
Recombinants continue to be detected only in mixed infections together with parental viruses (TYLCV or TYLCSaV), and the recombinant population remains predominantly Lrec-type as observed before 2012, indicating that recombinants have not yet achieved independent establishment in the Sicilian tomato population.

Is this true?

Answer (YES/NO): NO